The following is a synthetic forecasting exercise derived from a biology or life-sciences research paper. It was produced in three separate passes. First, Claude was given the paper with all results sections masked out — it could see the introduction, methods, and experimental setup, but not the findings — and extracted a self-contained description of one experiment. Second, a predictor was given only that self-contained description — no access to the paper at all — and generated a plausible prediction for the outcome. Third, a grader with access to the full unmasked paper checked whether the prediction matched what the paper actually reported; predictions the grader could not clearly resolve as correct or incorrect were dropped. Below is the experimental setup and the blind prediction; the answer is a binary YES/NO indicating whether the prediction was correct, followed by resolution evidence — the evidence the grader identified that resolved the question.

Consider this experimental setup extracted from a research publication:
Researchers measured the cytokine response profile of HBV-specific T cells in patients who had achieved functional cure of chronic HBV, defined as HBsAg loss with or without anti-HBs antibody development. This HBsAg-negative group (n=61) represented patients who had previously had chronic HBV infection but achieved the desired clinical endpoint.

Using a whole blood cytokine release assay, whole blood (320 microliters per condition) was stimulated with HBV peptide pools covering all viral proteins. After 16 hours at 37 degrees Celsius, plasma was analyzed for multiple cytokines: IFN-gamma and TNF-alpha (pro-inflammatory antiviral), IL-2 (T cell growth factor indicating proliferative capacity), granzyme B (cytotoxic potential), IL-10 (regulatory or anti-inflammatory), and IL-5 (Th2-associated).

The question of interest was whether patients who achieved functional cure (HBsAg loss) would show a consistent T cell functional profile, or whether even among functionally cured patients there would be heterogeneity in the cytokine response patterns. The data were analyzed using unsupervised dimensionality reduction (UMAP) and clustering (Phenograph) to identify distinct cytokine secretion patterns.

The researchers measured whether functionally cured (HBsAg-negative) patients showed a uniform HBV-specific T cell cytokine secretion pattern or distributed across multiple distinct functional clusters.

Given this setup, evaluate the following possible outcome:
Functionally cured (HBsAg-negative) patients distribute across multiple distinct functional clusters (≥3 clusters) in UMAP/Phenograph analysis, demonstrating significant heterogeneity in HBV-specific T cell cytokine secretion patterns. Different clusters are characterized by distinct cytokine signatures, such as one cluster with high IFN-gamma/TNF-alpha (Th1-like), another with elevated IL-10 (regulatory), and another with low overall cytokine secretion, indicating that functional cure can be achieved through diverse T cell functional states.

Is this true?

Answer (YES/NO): NO